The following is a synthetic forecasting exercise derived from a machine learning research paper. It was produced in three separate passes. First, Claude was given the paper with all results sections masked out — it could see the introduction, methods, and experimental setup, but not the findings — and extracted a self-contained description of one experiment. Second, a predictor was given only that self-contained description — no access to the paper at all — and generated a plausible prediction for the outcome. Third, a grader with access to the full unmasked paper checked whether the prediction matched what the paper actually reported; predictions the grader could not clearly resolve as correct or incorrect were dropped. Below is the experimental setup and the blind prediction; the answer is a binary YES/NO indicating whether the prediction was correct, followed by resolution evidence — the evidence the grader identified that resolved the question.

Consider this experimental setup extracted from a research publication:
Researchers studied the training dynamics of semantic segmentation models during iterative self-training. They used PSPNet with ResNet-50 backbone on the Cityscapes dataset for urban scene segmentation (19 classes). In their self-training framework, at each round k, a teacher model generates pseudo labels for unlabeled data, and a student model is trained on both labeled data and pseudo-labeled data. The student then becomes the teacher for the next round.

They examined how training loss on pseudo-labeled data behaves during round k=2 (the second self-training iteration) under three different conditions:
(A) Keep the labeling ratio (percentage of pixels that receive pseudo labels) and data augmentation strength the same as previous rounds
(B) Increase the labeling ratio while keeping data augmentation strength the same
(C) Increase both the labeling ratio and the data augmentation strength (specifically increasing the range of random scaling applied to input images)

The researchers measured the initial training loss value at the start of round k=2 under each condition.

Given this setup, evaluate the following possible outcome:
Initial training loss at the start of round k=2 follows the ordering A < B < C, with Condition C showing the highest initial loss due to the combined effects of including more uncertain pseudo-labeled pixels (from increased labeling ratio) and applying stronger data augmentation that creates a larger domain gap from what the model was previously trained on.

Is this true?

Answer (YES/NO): YES